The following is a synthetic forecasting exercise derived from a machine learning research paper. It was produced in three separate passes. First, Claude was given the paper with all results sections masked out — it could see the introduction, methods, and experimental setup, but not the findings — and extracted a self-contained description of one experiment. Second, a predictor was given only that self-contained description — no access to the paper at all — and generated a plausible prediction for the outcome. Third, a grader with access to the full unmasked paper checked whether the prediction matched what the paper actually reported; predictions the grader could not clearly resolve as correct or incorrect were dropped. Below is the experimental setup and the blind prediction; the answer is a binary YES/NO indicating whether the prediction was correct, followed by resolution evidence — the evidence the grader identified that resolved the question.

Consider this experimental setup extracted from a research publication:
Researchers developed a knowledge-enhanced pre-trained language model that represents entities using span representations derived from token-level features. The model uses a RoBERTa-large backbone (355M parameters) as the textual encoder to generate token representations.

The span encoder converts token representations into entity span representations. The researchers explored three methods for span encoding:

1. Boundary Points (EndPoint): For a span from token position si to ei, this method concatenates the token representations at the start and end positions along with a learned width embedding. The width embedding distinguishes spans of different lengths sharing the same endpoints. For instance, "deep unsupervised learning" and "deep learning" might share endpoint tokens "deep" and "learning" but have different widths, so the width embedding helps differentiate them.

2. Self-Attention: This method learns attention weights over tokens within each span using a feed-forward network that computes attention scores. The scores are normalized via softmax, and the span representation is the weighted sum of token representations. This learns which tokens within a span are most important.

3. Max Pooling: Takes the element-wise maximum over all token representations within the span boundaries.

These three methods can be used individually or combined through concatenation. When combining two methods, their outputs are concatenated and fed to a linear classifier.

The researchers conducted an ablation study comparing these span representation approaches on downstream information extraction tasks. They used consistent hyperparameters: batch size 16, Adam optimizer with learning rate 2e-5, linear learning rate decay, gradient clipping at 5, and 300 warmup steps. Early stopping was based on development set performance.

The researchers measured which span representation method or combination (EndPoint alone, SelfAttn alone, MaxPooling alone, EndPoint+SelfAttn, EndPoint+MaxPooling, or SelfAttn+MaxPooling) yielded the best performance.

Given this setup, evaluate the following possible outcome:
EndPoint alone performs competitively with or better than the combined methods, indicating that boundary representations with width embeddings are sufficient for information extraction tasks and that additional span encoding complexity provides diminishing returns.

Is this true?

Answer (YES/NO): NO